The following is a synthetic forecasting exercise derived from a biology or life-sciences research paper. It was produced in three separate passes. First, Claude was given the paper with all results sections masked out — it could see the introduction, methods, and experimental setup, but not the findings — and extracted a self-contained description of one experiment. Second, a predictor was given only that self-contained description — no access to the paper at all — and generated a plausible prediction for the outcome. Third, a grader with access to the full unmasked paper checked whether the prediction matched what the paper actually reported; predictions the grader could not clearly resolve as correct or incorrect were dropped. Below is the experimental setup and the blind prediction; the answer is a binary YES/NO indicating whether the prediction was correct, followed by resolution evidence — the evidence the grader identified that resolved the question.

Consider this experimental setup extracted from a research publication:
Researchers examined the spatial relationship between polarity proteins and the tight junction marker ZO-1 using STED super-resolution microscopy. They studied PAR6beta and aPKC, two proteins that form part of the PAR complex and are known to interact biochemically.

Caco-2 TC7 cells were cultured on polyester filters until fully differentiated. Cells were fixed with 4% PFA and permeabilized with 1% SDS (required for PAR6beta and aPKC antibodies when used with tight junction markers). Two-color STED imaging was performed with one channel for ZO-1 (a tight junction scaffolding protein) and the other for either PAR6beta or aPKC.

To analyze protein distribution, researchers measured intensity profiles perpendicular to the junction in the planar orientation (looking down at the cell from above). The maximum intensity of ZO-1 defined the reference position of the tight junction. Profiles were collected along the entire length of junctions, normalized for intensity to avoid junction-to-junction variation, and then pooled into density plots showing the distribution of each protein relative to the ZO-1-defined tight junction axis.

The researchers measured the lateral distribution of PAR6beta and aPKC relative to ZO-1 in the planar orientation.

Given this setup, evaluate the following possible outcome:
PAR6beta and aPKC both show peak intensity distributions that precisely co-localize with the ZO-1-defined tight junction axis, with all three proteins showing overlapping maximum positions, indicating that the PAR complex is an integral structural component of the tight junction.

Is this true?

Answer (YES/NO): NO